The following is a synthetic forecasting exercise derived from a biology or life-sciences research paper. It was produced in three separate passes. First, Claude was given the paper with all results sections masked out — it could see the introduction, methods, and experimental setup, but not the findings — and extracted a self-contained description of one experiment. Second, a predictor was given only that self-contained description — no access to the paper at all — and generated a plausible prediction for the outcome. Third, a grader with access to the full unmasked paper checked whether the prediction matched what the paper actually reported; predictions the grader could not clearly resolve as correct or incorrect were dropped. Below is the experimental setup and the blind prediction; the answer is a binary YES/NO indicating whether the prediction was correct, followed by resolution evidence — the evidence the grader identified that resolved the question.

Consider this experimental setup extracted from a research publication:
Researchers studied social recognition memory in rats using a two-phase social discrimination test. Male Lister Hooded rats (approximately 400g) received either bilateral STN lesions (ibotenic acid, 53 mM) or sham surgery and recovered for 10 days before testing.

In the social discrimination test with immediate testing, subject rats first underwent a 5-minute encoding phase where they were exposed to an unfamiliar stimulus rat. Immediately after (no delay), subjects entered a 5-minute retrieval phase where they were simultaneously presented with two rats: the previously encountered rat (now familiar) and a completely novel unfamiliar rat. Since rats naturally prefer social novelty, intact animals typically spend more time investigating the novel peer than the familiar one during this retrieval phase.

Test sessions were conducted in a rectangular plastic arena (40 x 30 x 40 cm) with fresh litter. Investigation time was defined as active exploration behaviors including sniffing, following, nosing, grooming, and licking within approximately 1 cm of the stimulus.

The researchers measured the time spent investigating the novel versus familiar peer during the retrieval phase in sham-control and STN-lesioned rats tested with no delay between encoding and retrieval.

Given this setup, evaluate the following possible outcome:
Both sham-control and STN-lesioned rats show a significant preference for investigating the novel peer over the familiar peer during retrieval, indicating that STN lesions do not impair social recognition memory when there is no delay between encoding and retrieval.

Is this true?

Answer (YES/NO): YES